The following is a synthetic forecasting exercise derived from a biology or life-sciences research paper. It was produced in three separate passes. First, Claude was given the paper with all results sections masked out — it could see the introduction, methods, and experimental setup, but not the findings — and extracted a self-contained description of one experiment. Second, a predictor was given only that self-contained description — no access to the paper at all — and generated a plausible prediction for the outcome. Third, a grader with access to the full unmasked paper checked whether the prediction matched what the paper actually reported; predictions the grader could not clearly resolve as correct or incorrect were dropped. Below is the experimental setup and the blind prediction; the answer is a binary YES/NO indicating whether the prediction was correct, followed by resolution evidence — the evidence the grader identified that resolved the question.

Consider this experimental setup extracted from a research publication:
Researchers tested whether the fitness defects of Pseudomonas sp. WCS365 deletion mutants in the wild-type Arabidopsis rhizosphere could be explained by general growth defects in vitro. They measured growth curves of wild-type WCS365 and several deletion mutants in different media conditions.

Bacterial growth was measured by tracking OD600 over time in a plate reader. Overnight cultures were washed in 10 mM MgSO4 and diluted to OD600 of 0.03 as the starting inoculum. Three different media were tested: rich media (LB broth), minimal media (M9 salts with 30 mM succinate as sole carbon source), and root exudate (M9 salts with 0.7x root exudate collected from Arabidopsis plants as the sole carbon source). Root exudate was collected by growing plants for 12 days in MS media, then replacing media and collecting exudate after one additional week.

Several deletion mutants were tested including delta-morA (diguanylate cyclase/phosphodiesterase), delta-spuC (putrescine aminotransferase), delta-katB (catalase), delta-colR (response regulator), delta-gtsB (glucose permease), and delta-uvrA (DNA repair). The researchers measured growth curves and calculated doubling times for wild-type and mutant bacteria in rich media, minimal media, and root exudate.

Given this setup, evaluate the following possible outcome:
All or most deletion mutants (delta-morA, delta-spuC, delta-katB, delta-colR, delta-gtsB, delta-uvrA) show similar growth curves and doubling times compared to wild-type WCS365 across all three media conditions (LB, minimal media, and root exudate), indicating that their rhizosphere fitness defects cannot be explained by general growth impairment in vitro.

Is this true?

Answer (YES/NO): NO